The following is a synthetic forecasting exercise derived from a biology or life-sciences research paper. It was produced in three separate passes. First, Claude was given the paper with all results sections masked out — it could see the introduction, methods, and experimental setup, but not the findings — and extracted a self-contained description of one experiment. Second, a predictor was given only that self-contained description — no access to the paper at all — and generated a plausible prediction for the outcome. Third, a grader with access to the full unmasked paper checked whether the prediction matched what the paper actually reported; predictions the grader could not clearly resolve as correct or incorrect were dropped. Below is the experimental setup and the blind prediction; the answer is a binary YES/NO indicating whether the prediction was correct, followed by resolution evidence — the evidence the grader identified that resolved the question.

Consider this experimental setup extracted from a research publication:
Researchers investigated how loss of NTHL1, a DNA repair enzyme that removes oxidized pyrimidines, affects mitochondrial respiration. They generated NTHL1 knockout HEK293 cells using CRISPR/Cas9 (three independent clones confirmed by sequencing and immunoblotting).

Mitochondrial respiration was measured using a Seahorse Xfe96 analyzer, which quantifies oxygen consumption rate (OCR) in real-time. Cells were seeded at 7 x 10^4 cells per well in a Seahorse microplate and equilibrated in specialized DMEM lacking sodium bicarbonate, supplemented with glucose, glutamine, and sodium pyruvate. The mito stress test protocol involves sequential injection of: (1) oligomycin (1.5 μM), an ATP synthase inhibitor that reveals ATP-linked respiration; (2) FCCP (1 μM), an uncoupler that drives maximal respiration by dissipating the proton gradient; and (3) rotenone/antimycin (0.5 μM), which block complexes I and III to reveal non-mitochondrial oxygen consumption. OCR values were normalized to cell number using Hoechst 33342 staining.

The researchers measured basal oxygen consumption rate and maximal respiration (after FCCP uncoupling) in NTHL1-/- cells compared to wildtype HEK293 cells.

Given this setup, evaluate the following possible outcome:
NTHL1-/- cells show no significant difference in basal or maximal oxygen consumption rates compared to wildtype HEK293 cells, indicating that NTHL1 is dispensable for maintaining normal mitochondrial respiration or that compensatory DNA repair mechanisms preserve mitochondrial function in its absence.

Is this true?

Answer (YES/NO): NO